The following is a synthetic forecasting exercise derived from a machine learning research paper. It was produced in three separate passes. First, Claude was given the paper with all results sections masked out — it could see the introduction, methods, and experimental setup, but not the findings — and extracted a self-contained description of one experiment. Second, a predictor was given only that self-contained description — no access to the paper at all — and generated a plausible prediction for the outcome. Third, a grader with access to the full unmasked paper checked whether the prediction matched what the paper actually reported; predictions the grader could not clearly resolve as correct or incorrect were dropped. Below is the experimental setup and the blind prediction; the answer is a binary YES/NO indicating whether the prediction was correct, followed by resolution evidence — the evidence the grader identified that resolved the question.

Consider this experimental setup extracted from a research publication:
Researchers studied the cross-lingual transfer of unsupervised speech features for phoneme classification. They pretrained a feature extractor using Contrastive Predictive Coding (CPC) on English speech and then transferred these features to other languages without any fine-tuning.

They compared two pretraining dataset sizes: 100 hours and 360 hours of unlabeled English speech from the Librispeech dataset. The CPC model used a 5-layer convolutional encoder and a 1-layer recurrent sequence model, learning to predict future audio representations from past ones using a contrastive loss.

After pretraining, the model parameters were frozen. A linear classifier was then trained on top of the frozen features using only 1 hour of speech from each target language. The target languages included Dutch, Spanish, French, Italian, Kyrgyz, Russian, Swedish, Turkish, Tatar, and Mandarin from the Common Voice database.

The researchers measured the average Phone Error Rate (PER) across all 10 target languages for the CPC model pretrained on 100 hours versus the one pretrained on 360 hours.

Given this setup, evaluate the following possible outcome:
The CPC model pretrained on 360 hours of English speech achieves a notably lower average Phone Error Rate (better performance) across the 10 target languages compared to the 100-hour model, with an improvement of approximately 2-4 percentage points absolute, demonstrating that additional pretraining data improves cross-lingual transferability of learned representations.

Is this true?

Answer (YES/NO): NO